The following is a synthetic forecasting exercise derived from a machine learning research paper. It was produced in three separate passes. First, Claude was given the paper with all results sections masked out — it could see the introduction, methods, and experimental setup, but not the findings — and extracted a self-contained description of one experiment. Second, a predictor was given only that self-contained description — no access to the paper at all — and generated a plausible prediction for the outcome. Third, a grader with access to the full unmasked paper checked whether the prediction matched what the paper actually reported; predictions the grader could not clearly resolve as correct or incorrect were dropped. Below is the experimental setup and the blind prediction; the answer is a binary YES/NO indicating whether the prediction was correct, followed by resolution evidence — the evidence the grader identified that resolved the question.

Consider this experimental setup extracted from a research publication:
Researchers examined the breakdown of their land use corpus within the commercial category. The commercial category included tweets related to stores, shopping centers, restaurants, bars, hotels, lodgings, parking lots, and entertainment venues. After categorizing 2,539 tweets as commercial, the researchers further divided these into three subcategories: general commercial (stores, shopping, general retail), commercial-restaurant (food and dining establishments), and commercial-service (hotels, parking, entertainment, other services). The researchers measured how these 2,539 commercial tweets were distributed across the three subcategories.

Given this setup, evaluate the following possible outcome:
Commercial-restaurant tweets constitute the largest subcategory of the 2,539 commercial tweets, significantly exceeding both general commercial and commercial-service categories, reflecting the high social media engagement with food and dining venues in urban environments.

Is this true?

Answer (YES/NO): NO